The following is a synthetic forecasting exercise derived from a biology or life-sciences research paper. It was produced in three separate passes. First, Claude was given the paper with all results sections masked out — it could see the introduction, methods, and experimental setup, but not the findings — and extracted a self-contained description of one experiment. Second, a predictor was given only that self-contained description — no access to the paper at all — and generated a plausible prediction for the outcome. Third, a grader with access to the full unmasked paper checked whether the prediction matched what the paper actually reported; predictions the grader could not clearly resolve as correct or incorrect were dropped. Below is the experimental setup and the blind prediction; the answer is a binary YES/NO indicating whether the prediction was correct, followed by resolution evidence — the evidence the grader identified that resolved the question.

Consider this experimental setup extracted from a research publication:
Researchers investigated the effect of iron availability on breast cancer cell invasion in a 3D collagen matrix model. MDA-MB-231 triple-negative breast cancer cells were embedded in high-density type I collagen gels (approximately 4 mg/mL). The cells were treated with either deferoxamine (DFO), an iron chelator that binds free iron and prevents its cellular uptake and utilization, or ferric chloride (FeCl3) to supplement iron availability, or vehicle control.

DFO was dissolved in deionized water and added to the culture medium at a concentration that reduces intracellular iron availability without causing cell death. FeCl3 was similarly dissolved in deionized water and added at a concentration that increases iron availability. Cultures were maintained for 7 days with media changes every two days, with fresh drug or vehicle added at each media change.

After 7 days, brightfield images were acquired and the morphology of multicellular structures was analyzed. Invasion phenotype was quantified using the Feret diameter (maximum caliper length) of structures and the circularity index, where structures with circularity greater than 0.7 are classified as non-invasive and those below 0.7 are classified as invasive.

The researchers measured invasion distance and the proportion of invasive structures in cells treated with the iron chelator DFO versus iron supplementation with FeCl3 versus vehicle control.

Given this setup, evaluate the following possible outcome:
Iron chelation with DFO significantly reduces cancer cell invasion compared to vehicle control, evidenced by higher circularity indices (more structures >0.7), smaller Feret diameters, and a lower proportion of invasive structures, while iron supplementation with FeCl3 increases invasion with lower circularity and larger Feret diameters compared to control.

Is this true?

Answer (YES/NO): YES